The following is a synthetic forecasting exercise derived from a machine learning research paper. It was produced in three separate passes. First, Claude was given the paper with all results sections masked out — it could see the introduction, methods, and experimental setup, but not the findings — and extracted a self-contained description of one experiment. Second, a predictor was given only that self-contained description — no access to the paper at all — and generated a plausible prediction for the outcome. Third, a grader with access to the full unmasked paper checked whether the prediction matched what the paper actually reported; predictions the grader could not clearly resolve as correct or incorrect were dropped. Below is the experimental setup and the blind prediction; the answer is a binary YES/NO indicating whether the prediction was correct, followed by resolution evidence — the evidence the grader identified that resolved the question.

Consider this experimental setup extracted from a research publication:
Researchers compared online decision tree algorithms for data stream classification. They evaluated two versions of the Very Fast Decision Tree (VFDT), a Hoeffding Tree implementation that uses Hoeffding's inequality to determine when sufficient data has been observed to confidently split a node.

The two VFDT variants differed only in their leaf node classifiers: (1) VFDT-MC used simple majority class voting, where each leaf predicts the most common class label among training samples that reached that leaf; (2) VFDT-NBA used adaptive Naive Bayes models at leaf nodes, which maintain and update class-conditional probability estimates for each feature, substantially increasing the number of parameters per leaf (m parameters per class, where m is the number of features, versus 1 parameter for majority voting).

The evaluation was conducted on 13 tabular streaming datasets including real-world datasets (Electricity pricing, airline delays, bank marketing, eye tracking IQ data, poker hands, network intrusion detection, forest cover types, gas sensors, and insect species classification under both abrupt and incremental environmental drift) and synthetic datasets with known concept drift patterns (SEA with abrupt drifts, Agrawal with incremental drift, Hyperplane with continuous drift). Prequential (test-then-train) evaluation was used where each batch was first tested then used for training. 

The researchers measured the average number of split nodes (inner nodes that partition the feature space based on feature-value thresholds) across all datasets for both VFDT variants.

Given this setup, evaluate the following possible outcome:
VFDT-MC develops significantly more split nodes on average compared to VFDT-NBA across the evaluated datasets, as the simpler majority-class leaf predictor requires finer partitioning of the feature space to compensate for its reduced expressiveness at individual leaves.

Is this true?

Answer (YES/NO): NO